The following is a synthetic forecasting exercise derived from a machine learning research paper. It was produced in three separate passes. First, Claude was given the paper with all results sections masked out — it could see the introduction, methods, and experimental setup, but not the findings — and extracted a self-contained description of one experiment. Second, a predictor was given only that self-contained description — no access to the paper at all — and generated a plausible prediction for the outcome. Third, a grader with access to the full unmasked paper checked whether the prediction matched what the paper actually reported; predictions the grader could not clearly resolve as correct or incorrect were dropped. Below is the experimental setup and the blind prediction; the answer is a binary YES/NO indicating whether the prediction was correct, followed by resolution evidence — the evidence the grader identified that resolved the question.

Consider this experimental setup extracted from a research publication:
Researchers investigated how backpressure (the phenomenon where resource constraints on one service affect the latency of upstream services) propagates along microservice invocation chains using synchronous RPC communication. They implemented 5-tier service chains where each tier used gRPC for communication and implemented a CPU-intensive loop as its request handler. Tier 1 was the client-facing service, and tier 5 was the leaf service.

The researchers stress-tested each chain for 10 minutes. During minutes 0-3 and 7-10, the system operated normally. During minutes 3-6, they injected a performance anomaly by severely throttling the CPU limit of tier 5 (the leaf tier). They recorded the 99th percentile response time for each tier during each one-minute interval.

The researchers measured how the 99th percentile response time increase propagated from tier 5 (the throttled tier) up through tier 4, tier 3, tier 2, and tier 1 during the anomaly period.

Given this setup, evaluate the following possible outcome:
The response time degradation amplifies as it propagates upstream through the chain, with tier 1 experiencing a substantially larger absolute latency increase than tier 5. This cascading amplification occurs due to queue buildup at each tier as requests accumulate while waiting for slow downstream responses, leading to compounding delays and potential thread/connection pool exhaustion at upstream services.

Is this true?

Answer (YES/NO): NO